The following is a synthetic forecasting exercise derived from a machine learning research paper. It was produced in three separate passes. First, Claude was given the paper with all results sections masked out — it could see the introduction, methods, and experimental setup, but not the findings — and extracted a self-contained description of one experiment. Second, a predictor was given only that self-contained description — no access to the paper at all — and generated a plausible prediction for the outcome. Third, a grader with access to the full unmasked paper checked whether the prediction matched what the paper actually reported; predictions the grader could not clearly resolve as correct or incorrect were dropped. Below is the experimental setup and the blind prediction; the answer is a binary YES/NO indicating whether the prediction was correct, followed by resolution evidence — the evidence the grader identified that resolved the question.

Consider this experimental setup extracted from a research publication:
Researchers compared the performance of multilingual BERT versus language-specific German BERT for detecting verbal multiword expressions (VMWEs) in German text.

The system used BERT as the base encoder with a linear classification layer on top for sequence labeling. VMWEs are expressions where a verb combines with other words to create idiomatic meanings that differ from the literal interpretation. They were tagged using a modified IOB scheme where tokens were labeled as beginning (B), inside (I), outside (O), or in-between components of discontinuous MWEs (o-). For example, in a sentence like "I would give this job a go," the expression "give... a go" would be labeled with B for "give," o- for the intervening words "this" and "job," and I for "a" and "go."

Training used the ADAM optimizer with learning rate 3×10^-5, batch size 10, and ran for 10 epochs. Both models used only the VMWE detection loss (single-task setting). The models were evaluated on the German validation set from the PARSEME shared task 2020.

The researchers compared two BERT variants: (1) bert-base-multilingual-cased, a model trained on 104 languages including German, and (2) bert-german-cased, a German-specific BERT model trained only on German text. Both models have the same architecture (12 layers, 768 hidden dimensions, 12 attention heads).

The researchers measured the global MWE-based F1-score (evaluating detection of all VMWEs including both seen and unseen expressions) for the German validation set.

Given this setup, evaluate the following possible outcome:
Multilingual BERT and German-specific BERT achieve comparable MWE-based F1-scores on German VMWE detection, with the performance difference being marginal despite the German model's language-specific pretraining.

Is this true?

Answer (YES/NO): NO